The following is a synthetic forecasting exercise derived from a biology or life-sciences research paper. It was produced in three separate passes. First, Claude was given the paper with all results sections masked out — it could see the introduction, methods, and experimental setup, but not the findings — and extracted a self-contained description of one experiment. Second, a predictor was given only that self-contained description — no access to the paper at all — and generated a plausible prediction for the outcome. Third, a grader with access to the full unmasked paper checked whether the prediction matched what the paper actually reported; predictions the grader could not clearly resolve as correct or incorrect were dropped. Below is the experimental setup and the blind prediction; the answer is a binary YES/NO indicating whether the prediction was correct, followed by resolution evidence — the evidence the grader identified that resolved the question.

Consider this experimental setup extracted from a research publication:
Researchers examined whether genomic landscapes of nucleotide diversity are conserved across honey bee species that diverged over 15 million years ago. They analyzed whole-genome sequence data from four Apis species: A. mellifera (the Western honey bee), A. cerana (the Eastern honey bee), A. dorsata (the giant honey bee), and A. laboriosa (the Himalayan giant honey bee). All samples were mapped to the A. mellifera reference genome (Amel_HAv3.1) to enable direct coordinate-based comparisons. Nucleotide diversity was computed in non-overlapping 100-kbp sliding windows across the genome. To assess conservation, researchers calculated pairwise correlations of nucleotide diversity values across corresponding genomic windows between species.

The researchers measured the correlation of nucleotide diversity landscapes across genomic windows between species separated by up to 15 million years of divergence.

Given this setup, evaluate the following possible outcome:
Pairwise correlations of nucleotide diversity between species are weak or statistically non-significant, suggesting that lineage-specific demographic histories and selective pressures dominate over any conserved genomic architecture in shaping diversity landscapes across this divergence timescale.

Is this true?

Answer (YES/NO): NO